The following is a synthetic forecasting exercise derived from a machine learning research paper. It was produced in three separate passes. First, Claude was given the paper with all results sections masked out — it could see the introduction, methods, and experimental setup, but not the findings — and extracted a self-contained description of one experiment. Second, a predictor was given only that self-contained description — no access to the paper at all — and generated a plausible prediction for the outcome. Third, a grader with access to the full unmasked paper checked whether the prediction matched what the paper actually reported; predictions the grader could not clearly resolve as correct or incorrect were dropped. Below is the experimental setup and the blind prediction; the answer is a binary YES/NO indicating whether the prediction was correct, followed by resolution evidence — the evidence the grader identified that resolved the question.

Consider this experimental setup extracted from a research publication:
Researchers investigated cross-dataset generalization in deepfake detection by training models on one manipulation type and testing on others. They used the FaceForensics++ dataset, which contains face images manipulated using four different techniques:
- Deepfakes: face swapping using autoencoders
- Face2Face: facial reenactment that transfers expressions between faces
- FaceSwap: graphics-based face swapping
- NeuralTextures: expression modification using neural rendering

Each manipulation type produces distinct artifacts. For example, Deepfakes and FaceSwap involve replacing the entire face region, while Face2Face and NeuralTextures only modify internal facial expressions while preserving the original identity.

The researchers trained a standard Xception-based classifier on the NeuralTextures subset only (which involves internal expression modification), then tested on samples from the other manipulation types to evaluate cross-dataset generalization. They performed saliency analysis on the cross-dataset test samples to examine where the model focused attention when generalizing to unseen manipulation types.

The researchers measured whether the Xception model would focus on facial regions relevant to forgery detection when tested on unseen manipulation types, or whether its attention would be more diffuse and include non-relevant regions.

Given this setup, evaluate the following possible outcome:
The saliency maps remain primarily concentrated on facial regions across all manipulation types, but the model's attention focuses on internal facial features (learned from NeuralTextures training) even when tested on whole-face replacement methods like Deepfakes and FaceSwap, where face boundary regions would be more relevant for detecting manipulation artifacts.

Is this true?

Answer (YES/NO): NO